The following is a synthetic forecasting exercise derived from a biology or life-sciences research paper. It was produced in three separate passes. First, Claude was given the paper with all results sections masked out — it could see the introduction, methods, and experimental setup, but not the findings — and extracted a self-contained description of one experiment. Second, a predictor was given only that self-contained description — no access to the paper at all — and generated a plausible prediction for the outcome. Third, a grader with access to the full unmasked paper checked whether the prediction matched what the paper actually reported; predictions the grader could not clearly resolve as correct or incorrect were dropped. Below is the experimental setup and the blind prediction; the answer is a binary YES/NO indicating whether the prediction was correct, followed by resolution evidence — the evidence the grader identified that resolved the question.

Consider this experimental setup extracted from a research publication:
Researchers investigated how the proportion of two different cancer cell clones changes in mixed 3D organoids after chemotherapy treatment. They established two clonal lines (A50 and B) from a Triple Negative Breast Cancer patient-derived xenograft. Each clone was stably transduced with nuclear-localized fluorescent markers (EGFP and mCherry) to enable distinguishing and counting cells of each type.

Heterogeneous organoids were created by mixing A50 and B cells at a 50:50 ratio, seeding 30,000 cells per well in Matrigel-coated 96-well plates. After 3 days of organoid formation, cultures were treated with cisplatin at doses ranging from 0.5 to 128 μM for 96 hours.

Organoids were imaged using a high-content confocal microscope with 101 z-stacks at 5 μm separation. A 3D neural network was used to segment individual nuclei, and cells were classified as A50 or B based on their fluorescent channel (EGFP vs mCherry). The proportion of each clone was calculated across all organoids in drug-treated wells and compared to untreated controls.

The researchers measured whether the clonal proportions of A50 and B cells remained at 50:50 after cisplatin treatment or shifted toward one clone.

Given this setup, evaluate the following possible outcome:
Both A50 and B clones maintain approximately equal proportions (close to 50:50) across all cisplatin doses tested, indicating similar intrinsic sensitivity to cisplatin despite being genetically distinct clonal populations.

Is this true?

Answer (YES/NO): NO